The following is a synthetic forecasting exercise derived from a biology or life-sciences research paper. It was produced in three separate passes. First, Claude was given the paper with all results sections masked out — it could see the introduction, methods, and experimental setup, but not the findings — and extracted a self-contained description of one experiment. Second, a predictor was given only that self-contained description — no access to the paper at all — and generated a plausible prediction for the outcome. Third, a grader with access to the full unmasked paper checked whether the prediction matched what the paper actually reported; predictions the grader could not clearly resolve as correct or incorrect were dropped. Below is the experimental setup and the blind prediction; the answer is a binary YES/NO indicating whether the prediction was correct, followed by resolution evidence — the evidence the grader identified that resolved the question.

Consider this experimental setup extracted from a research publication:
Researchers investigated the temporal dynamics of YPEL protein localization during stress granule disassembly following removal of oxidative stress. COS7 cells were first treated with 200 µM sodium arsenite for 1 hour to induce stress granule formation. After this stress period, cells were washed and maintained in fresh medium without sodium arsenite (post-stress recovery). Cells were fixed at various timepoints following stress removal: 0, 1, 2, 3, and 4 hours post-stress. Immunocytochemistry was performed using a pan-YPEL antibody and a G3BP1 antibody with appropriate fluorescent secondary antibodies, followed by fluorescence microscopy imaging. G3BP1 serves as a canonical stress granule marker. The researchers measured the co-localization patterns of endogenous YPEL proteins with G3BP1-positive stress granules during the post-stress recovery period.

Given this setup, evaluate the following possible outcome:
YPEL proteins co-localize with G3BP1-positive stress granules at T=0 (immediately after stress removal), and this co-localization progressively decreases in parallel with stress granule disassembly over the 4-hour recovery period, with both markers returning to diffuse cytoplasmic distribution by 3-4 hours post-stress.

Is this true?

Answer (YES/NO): YES